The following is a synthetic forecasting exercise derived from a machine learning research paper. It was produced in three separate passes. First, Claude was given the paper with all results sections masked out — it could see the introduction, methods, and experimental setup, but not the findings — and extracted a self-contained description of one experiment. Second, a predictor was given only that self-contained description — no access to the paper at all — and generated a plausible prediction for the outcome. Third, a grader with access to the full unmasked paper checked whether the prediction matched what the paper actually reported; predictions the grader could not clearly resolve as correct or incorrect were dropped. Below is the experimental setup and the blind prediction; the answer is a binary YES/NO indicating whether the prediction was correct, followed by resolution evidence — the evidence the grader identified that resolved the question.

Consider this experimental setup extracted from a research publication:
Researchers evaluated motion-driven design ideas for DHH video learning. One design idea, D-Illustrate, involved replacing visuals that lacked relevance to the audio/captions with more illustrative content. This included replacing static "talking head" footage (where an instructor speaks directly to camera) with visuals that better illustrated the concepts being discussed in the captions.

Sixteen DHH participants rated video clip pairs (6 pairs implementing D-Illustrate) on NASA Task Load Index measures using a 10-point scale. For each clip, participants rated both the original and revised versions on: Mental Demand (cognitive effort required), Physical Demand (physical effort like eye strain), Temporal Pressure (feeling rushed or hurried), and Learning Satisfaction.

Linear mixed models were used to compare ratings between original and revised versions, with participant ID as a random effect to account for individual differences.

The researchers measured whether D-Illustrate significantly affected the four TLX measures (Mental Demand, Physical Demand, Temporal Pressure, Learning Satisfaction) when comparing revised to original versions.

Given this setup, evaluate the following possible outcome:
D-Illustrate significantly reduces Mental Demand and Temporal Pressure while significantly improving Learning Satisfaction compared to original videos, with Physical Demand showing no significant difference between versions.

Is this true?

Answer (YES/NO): NO